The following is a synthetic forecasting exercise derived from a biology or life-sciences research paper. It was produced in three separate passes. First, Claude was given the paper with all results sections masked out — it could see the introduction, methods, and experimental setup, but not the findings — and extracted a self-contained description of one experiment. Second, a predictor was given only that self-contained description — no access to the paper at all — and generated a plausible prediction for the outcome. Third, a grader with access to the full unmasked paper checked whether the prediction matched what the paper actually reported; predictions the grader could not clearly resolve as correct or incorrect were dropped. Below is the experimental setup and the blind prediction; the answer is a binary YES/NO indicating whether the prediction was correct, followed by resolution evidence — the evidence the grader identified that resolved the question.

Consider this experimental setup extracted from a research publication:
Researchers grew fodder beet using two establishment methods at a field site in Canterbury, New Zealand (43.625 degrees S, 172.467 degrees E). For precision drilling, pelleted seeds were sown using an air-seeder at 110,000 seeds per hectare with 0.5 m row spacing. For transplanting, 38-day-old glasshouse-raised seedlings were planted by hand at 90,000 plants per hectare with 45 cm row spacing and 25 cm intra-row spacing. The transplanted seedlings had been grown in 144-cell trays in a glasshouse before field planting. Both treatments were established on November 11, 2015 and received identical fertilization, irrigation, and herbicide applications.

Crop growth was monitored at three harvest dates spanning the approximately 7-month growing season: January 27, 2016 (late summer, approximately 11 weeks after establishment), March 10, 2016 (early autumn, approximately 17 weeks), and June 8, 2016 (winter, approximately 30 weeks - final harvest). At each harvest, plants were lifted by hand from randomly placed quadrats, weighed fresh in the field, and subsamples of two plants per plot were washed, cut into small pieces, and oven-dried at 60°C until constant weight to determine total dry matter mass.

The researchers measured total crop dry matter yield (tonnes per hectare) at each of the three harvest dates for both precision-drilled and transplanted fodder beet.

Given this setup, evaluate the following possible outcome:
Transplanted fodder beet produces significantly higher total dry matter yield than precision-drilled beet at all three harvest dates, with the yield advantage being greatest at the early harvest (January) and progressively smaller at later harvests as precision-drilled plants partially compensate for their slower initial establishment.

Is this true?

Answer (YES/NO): NO